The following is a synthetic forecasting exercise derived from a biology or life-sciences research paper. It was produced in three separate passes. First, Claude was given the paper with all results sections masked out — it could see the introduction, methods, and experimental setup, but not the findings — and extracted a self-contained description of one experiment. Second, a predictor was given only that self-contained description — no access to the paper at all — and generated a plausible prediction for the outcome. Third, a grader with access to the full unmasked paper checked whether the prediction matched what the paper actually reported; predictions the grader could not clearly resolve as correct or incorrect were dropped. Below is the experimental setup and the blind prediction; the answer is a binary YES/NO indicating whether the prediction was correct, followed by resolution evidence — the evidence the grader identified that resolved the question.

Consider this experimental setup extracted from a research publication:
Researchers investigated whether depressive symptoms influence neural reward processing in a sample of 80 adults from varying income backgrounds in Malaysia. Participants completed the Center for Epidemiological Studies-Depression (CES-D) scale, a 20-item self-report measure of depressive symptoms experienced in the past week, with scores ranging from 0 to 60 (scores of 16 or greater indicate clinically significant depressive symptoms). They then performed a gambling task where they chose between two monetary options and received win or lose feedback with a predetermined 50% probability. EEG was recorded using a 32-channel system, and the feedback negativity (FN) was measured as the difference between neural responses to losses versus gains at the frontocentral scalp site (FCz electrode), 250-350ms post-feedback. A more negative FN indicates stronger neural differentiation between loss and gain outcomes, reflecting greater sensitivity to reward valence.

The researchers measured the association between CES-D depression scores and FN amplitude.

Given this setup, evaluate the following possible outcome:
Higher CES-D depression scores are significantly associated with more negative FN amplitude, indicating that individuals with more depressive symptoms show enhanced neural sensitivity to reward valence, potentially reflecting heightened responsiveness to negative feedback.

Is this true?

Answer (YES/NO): NO